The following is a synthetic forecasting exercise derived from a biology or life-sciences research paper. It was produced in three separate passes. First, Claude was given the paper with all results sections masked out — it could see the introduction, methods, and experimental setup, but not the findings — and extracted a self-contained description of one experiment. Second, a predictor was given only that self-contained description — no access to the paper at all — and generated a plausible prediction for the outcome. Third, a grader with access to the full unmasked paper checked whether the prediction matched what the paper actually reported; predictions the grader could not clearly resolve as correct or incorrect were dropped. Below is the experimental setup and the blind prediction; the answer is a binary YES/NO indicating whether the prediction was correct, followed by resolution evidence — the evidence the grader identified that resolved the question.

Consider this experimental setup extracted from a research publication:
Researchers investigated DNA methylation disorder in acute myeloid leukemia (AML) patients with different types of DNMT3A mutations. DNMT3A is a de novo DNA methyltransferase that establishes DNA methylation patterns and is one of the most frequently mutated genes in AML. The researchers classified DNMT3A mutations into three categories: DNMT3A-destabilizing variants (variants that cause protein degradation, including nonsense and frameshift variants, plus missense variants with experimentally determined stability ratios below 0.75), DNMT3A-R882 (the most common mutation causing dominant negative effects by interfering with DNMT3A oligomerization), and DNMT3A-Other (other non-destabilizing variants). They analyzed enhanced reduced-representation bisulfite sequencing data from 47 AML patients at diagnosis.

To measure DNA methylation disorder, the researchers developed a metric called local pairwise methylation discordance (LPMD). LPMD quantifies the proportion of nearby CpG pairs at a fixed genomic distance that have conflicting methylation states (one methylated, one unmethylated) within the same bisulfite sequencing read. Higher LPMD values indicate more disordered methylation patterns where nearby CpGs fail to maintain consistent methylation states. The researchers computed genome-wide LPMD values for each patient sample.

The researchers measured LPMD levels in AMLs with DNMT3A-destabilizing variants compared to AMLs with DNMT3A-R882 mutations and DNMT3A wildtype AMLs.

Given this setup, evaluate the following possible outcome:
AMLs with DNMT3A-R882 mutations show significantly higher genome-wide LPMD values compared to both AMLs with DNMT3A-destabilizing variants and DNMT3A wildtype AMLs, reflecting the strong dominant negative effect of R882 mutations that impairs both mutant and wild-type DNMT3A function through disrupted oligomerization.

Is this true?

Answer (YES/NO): NO